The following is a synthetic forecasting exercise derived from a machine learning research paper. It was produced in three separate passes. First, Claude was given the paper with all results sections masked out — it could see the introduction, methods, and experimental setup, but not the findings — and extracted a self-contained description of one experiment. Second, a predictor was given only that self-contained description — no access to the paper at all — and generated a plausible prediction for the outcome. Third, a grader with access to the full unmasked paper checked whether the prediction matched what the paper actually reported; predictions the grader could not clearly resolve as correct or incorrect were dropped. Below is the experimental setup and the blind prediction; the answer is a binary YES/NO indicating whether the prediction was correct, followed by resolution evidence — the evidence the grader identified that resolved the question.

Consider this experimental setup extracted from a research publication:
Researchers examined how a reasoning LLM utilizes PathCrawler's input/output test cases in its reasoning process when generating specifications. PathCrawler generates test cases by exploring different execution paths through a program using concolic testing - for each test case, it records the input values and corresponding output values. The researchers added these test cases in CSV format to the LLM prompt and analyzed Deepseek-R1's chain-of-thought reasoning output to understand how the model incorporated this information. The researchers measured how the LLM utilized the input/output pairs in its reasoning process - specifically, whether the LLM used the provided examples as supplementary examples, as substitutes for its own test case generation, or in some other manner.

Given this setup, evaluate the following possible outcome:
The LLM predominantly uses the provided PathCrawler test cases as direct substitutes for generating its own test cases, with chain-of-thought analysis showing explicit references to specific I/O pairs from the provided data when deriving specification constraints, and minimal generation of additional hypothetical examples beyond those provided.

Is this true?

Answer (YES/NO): YES